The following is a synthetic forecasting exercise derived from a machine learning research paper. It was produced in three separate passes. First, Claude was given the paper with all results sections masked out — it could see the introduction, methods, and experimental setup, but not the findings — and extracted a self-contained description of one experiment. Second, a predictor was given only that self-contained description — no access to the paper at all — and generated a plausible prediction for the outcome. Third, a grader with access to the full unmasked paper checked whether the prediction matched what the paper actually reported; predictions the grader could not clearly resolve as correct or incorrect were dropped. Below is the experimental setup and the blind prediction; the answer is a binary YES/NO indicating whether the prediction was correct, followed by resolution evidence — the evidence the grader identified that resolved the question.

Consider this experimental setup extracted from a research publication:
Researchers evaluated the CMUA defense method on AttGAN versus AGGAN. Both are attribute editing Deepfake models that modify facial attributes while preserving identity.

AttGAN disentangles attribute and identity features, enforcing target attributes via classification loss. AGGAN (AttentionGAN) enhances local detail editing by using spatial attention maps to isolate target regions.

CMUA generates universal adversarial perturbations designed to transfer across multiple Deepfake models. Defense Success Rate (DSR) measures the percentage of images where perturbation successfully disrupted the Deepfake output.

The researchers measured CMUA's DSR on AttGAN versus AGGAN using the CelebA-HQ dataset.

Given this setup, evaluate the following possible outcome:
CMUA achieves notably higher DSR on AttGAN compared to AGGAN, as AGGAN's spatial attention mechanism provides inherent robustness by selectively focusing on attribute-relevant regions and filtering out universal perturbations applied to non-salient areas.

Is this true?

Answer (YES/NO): NO